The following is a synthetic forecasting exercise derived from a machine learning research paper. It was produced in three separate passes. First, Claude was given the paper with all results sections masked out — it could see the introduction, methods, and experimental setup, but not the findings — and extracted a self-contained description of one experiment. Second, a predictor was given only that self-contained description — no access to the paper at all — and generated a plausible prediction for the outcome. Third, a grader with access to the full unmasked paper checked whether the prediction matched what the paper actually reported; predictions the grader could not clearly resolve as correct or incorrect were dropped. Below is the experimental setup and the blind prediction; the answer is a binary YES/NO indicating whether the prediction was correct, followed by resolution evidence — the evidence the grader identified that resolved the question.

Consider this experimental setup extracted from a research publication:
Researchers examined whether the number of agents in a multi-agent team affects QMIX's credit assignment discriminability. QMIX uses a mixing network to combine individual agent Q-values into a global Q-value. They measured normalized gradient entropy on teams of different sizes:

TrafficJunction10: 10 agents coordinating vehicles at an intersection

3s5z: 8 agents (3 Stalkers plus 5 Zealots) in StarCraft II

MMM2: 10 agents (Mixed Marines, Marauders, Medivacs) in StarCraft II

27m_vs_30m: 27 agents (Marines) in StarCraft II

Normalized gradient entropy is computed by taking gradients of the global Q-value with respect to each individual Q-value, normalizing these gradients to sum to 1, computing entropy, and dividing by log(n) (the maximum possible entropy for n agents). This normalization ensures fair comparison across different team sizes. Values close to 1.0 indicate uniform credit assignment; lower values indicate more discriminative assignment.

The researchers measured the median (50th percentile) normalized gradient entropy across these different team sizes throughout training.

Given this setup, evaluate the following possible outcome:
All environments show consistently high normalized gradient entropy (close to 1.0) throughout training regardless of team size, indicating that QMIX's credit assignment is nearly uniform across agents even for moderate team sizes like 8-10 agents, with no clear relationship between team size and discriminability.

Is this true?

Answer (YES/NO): YES